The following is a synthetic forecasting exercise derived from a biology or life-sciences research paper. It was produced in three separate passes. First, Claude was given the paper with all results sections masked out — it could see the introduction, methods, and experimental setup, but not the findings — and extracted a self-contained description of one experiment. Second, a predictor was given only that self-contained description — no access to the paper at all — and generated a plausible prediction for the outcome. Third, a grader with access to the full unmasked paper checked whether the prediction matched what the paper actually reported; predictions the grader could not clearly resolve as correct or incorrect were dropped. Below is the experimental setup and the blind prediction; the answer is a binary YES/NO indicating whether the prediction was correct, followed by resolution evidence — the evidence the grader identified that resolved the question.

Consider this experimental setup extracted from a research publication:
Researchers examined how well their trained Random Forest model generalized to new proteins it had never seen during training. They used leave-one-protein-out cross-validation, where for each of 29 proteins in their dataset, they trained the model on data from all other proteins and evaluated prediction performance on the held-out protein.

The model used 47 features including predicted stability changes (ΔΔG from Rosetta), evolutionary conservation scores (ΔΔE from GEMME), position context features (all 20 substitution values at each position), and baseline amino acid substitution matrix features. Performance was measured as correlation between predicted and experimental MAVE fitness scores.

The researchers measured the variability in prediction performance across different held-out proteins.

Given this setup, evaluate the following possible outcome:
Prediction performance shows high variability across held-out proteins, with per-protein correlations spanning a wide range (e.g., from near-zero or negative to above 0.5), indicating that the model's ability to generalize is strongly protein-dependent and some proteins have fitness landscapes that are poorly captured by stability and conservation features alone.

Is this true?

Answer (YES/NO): YES